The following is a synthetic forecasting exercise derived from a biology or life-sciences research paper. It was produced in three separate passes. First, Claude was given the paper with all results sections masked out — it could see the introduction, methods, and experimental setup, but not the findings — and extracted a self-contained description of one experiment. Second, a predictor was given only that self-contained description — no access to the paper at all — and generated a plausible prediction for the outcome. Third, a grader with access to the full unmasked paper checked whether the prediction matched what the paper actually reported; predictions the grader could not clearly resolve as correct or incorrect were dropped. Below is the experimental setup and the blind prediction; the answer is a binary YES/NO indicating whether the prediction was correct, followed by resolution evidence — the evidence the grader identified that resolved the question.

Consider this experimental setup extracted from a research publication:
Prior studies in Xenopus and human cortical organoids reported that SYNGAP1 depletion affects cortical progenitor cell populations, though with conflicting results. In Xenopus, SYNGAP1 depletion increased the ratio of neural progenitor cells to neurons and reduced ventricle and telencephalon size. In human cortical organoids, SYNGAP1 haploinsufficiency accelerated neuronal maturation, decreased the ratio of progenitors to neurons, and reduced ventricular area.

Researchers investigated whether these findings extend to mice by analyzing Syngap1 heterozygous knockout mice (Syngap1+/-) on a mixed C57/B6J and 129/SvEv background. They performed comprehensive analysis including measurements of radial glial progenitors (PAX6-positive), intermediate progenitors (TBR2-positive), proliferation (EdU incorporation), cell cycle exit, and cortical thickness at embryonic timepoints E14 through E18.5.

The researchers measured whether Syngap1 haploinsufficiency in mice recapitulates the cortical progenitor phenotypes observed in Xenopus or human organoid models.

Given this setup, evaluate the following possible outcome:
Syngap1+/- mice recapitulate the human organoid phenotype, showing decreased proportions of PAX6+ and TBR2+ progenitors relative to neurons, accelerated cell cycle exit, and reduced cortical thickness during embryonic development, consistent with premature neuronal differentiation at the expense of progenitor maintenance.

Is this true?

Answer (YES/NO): NO